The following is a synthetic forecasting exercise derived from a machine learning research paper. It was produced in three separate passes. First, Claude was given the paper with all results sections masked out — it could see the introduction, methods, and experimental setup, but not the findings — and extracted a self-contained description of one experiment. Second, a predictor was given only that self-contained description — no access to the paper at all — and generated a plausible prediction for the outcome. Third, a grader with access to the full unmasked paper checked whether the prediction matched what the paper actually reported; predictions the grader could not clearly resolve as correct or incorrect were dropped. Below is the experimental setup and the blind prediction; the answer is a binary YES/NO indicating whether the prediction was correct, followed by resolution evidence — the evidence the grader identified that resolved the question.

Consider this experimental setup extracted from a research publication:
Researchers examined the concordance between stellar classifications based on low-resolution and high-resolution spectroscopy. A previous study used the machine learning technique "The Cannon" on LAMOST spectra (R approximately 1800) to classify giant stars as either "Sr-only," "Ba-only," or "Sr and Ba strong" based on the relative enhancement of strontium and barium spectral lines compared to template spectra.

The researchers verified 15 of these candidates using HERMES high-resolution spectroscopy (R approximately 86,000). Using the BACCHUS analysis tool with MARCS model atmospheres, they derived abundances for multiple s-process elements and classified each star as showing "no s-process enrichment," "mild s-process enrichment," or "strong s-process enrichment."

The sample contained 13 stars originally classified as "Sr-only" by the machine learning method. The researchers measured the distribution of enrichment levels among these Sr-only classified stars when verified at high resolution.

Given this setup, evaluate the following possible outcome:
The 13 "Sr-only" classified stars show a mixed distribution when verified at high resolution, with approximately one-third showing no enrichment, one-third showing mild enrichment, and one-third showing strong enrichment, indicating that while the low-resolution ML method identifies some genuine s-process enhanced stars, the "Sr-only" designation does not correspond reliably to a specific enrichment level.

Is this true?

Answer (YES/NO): NO